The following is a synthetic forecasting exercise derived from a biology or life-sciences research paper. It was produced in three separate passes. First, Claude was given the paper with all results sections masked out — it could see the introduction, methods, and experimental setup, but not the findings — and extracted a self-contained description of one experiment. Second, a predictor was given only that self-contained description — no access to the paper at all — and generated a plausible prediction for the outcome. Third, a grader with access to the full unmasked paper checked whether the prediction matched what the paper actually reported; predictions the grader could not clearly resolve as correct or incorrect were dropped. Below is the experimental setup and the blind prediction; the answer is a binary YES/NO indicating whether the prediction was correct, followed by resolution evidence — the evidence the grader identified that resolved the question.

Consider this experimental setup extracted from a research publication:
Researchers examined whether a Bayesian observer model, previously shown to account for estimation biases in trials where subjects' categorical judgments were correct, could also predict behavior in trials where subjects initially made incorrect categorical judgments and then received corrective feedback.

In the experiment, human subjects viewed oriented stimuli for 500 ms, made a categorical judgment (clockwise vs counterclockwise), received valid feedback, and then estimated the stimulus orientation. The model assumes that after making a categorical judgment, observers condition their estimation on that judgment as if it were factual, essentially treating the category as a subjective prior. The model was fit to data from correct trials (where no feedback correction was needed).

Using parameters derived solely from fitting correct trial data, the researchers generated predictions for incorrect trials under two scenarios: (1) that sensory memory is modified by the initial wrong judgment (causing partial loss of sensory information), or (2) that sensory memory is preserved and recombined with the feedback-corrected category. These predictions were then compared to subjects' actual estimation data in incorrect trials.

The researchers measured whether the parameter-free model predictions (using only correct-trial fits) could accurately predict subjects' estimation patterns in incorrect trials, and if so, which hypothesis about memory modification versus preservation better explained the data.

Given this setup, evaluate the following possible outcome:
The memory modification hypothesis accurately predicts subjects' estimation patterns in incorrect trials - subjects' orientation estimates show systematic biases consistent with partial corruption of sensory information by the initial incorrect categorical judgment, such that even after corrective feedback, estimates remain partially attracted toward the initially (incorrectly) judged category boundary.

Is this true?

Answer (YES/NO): NO